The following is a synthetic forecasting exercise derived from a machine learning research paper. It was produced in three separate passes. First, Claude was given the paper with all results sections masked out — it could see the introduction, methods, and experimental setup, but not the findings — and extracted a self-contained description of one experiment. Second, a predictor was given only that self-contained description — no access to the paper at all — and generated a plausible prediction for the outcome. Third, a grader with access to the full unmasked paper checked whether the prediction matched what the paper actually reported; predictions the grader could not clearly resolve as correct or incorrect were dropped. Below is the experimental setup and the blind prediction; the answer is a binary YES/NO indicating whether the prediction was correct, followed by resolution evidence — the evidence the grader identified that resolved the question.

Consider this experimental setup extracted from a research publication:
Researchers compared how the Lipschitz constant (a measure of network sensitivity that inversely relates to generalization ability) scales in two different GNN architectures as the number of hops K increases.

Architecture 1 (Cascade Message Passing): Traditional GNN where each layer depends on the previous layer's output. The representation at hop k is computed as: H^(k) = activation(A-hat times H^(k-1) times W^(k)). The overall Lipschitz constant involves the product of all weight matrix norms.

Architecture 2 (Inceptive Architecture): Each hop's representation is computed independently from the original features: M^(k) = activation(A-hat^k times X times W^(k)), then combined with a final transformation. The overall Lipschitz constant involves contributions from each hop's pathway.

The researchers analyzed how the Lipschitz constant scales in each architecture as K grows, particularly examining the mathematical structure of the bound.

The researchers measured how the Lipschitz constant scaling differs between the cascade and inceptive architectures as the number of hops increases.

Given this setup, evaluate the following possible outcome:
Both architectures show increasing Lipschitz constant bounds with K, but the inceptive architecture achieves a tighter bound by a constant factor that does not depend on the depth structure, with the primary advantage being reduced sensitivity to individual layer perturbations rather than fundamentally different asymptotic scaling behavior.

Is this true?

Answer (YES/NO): NO